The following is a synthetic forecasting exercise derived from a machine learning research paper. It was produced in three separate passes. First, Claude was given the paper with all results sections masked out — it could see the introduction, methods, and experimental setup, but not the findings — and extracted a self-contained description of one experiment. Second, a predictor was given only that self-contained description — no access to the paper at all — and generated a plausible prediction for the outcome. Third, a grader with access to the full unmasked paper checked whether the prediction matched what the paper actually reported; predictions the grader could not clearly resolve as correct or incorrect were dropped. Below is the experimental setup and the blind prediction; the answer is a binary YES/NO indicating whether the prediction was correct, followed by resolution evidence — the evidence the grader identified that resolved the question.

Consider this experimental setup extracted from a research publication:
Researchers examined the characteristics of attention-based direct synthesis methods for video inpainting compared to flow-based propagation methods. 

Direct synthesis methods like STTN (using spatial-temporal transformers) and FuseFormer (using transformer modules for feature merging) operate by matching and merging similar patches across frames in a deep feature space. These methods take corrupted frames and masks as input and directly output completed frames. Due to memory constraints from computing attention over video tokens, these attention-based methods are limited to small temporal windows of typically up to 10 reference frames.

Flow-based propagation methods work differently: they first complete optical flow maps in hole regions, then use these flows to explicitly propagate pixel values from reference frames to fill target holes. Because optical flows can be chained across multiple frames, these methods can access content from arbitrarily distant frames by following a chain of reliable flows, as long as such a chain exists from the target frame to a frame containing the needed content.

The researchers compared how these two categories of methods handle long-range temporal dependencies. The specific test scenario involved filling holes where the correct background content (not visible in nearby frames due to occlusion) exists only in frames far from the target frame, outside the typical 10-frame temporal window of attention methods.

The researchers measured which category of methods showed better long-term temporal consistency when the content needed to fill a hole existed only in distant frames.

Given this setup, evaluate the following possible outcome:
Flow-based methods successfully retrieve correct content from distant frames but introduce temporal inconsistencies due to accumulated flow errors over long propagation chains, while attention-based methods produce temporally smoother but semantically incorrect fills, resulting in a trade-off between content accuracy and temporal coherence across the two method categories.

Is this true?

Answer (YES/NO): NO